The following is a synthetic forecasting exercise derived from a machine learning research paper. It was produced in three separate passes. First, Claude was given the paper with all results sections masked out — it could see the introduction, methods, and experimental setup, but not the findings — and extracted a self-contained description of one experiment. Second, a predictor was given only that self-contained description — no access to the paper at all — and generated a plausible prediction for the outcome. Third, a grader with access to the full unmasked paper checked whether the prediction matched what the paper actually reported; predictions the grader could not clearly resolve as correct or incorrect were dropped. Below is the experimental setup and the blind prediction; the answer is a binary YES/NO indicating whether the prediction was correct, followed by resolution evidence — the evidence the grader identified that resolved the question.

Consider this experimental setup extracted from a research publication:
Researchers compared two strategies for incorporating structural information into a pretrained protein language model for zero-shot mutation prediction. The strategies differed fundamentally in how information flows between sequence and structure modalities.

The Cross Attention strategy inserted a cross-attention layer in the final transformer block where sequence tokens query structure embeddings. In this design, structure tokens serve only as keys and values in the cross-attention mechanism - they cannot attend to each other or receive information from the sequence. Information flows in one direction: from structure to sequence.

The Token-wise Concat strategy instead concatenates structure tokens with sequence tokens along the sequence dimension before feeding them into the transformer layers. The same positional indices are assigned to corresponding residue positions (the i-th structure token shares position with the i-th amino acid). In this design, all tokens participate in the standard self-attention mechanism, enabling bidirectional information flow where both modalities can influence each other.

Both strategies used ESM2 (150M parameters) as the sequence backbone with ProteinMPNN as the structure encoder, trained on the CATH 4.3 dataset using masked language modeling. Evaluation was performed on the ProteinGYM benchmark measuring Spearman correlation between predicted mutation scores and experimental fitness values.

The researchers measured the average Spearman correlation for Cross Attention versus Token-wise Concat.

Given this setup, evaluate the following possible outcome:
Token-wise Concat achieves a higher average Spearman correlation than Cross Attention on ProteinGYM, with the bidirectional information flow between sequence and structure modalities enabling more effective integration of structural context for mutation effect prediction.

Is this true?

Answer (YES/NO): YES